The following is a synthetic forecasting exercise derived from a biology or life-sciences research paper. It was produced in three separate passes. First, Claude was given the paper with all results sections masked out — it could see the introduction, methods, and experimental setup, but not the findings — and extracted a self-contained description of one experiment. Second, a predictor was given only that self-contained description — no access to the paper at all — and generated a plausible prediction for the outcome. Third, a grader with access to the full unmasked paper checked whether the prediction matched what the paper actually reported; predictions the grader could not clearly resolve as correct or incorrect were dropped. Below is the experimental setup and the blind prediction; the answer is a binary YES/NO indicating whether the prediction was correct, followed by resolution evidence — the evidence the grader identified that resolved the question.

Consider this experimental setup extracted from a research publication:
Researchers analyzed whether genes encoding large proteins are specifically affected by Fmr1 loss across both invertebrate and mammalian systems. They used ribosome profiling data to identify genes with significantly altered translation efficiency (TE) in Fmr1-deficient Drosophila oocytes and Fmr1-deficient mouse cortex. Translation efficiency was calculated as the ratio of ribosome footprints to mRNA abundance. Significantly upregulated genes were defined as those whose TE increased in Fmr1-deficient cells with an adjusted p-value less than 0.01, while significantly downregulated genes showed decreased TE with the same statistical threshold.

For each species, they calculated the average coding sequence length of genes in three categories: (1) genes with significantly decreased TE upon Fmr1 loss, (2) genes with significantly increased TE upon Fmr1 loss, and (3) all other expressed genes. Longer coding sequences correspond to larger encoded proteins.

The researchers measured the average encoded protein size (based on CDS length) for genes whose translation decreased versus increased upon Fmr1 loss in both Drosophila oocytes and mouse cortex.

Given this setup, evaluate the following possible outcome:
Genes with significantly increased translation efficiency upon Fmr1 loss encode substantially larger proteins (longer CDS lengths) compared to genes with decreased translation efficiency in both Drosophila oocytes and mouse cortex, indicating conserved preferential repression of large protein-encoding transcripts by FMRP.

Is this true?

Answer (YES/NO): NO